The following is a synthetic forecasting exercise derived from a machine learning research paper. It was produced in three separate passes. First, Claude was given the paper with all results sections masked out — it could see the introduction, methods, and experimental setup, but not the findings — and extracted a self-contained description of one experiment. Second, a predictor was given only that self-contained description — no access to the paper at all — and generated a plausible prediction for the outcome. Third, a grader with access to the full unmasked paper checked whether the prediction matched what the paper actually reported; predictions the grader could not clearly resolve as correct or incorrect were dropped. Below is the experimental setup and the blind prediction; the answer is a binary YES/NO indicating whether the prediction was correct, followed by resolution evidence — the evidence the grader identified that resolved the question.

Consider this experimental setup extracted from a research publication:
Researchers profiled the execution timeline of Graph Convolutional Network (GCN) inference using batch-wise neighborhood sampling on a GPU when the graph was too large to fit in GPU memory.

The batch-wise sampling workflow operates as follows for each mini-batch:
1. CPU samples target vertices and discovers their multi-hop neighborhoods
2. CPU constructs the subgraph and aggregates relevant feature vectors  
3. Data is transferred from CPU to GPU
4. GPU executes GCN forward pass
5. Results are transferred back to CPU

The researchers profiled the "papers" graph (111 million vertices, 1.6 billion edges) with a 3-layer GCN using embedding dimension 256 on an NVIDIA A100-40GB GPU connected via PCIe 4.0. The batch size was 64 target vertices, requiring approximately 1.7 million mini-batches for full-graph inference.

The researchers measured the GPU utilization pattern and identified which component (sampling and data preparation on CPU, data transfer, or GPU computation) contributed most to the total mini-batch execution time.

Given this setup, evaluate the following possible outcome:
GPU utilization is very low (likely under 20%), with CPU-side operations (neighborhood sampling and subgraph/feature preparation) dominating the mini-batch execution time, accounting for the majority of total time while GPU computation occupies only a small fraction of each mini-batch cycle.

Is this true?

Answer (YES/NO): YES